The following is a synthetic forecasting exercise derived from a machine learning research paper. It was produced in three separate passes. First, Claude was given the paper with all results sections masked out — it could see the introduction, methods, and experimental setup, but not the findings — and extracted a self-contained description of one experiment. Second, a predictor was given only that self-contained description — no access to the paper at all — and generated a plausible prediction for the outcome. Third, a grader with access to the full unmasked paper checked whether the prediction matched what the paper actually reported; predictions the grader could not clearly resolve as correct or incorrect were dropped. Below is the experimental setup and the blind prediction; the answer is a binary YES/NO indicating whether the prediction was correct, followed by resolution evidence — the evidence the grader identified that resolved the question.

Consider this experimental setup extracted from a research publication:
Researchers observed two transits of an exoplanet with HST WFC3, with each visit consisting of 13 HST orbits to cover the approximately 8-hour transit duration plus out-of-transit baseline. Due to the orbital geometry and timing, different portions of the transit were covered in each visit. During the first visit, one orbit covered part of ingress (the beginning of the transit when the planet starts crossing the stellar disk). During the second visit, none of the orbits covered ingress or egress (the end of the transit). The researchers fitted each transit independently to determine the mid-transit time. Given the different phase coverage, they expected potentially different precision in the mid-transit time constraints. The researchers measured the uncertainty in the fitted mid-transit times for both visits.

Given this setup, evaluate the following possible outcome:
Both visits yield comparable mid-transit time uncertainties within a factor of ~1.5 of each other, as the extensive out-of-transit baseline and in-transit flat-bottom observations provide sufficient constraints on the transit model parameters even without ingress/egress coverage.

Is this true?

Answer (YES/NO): NO